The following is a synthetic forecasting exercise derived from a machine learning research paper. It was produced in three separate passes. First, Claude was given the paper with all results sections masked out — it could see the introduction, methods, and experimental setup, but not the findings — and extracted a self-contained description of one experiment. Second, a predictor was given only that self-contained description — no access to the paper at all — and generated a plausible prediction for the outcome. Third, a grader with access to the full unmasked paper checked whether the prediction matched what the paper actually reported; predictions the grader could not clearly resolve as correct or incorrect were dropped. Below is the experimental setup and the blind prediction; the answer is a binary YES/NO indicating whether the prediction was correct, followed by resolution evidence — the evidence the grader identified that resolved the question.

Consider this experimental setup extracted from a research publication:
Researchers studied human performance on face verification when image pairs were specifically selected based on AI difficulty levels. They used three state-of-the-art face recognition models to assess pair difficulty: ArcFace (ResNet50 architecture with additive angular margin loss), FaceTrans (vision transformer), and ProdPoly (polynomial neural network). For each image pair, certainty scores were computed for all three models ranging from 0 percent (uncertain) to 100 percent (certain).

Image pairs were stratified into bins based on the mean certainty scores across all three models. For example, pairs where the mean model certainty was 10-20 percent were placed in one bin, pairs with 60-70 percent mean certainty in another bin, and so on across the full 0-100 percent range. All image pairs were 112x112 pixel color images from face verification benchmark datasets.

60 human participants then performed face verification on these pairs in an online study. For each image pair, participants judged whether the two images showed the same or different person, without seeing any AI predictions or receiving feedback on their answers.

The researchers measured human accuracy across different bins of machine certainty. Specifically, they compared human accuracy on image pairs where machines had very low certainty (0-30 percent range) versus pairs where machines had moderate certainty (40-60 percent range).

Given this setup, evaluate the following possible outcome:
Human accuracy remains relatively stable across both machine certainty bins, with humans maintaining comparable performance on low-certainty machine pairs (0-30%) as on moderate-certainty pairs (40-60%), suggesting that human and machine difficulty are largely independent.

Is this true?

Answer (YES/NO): NO